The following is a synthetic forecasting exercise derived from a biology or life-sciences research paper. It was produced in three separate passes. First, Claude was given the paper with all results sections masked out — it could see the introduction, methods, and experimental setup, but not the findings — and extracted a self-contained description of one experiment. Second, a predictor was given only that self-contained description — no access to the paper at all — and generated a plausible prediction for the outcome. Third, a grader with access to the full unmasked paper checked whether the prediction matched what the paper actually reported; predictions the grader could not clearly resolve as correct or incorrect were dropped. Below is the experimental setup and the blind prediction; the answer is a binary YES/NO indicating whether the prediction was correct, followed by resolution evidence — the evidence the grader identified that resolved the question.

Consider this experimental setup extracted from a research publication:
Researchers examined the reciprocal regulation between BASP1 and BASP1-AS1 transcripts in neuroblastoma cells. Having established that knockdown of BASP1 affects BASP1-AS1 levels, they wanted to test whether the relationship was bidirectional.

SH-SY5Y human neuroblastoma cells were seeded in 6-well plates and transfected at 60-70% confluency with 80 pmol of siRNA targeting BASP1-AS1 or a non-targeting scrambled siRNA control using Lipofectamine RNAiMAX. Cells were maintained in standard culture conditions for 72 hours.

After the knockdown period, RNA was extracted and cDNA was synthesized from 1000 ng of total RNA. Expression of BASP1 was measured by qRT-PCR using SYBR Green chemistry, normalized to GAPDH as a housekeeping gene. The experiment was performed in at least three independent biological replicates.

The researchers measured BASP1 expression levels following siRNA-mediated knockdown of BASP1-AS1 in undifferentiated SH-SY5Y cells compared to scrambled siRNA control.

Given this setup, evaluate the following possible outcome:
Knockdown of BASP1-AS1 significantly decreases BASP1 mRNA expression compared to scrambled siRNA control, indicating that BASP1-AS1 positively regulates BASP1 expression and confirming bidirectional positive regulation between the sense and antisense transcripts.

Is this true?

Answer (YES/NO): YES